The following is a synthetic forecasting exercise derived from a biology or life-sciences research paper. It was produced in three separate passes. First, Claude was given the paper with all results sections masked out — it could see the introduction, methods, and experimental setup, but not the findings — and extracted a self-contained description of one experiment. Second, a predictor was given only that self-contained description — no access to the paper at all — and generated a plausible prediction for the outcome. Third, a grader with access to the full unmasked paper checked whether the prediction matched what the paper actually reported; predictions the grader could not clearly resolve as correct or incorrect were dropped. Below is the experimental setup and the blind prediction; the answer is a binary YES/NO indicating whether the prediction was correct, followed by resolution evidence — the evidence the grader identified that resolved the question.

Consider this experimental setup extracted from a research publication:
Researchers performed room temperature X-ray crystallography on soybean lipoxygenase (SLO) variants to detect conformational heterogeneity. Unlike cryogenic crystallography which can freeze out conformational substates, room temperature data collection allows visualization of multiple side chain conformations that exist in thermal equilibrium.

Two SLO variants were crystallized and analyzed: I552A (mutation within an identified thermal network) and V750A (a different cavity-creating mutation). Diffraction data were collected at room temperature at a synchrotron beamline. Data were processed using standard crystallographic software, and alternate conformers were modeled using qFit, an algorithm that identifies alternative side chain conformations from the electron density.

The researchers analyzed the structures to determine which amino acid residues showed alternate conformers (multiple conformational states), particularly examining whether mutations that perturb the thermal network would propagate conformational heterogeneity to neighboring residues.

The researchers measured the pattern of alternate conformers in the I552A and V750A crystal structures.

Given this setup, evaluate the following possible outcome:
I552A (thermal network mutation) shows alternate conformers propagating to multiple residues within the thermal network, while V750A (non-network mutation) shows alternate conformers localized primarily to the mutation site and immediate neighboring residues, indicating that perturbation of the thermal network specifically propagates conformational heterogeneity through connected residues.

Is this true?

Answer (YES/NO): NO